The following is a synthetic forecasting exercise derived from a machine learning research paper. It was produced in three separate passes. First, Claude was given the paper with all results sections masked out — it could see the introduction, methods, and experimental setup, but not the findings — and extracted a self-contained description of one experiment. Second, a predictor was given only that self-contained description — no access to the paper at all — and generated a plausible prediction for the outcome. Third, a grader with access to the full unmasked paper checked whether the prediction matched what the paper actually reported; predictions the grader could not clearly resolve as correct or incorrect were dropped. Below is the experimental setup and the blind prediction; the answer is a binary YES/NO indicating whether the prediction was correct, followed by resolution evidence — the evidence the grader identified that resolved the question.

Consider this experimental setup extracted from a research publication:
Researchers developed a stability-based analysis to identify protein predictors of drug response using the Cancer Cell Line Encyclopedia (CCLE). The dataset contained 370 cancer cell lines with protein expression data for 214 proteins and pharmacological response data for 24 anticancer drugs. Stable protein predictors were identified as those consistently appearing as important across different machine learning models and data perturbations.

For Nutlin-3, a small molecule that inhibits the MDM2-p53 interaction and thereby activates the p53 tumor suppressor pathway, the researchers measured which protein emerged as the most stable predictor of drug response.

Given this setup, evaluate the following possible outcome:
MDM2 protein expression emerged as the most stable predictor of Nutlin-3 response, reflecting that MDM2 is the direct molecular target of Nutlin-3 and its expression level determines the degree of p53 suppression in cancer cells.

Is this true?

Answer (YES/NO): NO